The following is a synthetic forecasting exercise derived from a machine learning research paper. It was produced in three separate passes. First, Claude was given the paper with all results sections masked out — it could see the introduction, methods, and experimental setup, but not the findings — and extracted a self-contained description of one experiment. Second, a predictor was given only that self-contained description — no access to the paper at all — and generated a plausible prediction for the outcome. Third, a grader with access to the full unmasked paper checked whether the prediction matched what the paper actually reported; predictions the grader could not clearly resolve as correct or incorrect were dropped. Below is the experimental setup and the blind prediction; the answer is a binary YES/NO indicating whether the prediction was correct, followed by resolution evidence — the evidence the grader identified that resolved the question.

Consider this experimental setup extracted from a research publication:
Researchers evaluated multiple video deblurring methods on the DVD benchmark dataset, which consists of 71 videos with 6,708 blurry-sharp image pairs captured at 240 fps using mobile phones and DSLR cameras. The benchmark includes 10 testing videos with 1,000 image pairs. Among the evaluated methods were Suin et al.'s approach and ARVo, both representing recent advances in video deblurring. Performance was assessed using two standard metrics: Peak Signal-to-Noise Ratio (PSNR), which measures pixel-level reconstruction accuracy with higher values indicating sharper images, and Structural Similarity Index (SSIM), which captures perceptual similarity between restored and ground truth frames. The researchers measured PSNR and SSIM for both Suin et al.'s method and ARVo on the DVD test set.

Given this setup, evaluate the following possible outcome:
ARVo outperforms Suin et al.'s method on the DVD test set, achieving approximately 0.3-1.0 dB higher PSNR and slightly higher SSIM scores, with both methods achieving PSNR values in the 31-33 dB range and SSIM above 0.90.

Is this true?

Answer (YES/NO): NO